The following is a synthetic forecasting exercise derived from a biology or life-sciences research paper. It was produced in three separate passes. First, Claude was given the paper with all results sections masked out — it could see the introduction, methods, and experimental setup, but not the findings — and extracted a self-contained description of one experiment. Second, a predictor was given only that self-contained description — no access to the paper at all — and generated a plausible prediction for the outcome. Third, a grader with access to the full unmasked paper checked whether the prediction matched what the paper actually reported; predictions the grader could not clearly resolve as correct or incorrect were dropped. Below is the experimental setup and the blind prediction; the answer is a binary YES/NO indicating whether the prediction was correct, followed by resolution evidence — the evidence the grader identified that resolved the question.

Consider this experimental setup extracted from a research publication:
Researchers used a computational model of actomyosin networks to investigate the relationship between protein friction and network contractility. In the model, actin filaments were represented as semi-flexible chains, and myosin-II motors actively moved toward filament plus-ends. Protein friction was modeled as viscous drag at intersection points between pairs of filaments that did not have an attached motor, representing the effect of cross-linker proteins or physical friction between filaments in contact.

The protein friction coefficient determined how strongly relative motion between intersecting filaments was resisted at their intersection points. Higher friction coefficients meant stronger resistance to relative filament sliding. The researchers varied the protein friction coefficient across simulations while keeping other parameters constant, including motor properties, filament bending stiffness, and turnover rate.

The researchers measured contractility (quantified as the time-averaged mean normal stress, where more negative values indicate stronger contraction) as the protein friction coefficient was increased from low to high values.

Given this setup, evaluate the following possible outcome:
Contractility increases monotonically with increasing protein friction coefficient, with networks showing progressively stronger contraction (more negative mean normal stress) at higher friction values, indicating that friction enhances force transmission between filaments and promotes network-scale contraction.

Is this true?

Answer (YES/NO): YES